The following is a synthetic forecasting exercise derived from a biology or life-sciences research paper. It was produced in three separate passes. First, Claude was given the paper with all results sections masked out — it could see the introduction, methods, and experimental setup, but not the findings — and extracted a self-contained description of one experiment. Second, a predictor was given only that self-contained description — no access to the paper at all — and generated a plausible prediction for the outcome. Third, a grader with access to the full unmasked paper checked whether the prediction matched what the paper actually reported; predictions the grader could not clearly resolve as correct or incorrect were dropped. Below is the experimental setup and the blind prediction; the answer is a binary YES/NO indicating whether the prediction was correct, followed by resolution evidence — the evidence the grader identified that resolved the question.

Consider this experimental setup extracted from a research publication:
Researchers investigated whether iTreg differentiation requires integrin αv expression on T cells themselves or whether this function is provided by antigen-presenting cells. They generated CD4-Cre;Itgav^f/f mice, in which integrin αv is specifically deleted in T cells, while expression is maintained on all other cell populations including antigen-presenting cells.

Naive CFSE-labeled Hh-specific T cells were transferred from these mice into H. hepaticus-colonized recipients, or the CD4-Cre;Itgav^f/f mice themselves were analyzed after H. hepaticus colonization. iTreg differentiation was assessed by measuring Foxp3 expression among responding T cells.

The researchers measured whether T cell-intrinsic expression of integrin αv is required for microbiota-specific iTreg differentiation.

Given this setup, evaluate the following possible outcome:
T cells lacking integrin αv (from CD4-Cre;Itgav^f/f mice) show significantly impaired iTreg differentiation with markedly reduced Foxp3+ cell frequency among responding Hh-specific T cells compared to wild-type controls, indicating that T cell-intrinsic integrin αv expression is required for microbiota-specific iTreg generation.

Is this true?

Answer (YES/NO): NO